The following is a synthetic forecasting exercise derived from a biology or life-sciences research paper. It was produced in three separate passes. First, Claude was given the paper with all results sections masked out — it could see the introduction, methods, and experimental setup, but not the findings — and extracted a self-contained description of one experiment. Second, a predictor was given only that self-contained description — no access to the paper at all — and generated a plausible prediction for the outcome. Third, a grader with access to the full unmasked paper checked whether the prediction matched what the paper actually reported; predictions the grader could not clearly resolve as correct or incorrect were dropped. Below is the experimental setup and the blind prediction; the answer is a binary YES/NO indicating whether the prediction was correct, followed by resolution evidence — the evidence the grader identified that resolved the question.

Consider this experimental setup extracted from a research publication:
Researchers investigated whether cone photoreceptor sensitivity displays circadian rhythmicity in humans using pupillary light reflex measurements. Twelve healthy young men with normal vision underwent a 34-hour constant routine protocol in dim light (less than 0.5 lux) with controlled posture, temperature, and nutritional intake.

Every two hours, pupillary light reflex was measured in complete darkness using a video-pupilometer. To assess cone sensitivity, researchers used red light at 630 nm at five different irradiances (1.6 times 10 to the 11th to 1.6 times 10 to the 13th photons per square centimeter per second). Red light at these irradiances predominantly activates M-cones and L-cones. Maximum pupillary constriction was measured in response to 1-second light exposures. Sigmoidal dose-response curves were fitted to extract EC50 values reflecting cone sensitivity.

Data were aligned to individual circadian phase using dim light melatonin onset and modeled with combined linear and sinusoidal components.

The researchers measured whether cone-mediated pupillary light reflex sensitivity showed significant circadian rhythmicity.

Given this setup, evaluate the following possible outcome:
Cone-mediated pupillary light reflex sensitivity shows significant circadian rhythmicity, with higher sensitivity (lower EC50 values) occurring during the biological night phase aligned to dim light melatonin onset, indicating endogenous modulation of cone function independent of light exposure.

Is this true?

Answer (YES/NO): NO